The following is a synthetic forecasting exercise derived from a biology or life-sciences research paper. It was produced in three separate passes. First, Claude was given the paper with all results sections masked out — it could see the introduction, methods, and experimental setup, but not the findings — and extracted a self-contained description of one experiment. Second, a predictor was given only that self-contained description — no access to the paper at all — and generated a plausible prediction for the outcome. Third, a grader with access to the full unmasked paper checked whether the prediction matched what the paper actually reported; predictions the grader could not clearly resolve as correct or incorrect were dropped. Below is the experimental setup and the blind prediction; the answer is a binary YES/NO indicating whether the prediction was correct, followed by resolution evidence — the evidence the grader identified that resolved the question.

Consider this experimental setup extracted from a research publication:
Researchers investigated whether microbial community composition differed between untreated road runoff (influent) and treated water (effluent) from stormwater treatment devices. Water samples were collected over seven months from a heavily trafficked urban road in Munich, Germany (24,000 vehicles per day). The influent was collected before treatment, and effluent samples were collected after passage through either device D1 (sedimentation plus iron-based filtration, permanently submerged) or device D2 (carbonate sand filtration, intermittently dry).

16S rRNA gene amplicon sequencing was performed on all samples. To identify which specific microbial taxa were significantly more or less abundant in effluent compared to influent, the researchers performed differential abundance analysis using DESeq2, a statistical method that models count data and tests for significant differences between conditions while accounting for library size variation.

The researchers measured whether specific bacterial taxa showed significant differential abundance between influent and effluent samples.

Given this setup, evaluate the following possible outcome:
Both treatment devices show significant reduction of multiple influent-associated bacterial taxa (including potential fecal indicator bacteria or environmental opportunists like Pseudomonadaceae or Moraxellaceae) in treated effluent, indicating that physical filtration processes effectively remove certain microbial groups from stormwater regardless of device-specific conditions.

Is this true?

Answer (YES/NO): NO